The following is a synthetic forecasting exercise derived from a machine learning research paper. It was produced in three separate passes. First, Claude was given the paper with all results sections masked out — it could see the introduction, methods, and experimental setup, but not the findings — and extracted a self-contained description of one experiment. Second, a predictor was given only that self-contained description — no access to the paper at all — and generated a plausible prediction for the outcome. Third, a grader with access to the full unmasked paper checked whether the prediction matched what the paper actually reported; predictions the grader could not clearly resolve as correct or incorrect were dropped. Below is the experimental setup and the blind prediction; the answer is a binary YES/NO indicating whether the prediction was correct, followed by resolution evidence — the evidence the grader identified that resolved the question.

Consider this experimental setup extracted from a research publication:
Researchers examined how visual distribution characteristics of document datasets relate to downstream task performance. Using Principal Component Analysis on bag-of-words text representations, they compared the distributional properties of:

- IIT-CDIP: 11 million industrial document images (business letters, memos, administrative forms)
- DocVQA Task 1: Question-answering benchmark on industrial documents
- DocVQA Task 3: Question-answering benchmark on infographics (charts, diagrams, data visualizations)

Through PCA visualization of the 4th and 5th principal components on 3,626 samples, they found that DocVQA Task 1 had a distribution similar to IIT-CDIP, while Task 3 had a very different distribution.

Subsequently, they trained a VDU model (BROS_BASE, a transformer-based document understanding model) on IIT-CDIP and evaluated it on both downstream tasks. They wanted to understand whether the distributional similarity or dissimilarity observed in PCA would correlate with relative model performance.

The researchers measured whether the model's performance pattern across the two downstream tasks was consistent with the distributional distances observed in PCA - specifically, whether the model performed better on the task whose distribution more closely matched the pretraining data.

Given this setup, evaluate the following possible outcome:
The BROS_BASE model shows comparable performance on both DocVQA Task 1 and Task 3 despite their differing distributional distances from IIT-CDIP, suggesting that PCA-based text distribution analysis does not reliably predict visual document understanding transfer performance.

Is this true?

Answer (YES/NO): NO